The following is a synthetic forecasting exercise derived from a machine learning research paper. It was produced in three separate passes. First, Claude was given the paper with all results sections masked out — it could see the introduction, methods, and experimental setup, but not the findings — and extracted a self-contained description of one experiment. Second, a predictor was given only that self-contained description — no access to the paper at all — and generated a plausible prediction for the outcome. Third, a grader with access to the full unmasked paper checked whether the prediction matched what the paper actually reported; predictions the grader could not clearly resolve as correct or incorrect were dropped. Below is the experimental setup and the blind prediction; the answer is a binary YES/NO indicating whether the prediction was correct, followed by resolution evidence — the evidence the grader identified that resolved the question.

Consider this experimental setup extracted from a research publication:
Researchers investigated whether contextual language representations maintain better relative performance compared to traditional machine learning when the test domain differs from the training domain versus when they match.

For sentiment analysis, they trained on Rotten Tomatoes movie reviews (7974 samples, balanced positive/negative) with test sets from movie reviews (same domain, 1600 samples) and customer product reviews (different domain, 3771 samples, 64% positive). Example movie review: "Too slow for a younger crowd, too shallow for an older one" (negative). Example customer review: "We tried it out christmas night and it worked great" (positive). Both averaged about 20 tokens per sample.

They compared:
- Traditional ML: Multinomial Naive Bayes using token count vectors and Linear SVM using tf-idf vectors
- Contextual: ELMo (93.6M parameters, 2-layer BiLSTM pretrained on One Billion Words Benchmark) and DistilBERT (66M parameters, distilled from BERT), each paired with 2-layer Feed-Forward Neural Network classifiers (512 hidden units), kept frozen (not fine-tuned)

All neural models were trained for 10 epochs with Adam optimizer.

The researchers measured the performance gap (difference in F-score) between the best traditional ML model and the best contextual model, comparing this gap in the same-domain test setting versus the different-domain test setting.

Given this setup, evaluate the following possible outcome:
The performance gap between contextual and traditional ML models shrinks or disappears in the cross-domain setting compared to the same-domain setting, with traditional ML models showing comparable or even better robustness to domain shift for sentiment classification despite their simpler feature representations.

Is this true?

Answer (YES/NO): NO